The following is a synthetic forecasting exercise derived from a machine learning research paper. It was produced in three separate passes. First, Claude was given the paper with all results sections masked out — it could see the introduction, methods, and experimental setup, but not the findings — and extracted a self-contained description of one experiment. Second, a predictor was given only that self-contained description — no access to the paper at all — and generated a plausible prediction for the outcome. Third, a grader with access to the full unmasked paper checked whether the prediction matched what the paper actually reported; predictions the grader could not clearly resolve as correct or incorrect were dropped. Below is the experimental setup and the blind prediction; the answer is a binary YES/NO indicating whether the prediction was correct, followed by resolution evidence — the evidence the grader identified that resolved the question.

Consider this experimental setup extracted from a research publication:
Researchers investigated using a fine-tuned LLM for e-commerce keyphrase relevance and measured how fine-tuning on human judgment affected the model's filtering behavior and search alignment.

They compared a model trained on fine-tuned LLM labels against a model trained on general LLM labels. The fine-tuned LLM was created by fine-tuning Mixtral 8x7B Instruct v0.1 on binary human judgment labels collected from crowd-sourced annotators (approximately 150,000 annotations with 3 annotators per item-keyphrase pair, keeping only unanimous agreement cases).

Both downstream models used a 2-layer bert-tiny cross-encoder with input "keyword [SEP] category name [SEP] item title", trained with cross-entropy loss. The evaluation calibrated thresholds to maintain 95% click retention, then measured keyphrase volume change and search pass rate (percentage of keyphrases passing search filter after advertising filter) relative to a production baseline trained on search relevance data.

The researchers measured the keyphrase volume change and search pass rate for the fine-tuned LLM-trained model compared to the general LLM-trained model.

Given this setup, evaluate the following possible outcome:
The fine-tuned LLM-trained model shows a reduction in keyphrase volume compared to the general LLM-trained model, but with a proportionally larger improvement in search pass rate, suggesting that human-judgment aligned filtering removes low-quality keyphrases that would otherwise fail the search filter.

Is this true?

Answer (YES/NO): NO